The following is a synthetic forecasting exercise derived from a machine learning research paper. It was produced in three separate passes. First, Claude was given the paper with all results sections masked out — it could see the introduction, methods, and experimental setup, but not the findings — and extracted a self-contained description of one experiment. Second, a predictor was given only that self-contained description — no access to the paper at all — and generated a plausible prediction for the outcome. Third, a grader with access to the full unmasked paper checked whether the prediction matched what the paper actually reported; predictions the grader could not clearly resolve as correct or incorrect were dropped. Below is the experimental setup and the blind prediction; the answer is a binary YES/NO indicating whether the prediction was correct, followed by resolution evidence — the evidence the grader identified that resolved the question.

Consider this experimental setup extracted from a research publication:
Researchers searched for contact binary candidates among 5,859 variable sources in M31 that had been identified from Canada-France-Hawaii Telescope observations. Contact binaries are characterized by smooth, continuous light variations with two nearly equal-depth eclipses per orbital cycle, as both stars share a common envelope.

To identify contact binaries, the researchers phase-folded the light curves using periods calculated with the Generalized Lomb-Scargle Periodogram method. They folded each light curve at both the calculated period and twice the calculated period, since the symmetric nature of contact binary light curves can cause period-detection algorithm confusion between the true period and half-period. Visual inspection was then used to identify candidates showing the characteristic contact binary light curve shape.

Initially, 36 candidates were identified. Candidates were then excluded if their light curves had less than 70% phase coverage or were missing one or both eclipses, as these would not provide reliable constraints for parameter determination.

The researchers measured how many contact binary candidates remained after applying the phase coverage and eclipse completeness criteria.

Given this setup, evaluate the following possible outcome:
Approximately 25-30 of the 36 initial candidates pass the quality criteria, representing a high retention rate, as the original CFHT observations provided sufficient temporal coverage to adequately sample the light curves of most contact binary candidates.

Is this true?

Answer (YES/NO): YES